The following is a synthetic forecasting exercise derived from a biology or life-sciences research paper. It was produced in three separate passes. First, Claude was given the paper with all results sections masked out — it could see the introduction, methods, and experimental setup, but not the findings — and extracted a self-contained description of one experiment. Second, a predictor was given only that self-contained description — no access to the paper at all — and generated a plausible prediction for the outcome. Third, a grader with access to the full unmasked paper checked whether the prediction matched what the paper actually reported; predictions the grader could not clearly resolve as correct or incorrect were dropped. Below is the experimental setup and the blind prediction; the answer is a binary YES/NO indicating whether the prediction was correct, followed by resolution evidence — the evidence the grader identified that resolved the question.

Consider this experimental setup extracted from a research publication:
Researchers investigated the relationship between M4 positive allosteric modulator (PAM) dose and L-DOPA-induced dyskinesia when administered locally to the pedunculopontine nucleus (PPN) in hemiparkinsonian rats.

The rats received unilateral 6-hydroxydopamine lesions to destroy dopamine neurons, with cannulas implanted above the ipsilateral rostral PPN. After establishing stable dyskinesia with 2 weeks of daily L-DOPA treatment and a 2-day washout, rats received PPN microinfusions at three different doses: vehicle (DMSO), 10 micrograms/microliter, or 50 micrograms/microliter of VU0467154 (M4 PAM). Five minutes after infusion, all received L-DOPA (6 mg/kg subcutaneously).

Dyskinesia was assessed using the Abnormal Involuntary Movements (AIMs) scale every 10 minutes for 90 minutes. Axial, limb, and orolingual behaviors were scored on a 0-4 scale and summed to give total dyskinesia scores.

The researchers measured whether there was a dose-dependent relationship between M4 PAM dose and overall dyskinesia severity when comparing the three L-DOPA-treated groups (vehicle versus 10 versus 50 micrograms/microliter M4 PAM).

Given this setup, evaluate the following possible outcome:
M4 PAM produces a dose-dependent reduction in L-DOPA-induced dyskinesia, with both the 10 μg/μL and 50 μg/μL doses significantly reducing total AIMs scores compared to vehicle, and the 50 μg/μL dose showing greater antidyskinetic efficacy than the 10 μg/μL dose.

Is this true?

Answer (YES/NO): NO